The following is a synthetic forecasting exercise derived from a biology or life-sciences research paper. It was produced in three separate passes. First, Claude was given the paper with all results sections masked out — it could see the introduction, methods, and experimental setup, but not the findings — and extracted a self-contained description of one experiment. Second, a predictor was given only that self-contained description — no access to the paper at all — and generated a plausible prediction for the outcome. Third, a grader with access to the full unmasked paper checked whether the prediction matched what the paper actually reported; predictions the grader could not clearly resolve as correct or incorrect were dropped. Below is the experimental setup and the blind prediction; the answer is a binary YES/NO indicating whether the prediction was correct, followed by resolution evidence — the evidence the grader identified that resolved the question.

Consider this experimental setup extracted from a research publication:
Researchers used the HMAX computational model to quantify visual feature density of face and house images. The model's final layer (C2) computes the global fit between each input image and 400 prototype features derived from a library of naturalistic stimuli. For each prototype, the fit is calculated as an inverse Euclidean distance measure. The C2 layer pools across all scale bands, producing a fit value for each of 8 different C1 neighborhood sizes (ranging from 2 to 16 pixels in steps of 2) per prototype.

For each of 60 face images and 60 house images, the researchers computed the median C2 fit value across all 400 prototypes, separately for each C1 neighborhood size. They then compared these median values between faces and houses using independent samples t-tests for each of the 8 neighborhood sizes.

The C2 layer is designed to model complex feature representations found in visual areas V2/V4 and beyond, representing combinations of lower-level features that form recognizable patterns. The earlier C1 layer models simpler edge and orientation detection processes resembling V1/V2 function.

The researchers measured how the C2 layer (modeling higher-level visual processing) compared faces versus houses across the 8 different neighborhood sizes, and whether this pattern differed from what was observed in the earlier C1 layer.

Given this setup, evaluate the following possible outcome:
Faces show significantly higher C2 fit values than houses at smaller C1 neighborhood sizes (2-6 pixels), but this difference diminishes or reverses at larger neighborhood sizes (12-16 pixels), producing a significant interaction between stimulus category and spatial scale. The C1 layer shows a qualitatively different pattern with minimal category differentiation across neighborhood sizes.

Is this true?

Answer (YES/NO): NO